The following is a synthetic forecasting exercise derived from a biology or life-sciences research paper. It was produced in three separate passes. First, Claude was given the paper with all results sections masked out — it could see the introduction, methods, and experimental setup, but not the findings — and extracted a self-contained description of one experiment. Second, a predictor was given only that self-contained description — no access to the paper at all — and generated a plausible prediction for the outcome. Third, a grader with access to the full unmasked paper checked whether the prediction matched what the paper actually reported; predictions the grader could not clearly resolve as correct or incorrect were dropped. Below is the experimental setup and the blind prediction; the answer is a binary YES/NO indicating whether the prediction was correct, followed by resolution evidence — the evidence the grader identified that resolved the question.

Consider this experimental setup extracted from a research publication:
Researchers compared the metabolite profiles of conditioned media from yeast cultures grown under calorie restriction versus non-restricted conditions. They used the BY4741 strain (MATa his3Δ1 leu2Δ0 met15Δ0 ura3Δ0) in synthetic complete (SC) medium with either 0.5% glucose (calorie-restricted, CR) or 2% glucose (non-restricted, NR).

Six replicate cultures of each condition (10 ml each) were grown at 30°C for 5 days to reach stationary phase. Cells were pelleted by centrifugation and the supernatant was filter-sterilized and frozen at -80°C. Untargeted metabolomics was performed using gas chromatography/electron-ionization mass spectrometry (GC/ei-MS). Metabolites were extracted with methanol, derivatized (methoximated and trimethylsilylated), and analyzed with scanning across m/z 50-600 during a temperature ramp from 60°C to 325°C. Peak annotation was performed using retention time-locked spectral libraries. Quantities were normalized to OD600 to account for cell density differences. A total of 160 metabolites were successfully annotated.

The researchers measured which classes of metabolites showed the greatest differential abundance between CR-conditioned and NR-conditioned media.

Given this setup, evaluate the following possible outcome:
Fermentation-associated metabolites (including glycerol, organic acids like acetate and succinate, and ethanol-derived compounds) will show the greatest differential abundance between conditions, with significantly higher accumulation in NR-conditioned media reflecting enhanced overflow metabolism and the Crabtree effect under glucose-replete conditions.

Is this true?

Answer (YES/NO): NO